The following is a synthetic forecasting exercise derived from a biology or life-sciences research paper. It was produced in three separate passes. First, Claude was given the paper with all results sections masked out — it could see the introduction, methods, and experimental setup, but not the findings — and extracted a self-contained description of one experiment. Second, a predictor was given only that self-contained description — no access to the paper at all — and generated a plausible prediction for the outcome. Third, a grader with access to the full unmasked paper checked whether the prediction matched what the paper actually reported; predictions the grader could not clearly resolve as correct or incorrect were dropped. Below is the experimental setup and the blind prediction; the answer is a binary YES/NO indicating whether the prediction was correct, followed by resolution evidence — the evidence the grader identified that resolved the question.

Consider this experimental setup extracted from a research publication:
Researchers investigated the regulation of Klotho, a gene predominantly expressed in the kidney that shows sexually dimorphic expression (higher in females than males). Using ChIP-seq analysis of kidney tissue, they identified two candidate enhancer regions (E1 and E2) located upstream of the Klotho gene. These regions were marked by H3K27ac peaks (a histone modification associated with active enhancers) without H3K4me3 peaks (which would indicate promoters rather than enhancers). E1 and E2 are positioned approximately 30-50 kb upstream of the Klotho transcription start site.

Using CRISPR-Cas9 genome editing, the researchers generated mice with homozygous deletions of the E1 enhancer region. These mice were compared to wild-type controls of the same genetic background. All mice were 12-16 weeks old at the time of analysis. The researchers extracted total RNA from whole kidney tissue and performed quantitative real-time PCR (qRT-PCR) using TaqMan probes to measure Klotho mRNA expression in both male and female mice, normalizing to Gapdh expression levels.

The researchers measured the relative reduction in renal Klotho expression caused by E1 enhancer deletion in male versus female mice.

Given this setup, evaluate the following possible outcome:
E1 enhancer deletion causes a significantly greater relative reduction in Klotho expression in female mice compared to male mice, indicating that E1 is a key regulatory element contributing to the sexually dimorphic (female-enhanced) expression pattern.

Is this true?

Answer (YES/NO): NO